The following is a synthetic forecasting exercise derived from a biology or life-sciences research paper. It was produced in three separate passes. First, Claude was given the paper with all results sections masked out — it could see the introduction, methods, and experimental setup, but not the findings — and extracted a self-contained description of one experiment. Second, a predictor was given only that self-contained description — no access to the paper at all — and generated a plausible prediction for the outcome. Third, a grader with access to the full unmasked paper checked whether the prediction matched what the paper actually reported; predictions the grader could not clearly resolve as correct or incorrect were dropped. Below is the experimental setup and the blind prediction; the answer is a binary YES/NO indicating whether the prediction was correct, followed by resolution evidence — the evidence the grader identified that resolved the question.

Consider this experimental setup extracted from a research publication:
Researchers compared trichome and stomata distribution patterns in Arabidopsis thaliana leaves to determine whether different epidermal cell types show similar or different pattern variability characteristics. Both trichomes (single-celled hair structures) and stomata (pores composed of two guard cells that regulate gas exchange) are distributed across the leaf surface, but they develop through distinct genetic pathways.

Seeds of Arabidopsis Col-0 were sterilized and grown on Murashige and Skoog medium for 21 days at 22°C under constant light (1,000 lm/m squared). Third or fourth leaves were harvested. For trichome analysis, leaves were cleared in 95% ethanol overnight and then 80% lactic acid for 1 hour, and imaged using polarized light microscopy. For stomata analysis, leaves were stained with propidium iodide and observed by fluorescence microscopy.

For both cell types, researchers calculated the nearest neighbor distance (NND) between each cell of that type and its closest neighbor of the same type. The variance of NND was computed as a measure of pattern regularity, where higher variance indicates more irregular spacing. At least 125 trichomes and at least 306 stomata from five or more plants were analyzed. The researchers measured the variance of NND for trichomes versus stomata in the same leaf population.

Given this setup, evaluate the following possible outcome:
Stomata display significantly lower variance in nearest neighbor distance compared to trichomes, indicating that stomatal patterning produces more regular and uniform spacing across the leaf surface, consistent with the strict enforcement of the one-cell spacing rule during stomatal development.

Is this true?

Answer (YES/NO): YES